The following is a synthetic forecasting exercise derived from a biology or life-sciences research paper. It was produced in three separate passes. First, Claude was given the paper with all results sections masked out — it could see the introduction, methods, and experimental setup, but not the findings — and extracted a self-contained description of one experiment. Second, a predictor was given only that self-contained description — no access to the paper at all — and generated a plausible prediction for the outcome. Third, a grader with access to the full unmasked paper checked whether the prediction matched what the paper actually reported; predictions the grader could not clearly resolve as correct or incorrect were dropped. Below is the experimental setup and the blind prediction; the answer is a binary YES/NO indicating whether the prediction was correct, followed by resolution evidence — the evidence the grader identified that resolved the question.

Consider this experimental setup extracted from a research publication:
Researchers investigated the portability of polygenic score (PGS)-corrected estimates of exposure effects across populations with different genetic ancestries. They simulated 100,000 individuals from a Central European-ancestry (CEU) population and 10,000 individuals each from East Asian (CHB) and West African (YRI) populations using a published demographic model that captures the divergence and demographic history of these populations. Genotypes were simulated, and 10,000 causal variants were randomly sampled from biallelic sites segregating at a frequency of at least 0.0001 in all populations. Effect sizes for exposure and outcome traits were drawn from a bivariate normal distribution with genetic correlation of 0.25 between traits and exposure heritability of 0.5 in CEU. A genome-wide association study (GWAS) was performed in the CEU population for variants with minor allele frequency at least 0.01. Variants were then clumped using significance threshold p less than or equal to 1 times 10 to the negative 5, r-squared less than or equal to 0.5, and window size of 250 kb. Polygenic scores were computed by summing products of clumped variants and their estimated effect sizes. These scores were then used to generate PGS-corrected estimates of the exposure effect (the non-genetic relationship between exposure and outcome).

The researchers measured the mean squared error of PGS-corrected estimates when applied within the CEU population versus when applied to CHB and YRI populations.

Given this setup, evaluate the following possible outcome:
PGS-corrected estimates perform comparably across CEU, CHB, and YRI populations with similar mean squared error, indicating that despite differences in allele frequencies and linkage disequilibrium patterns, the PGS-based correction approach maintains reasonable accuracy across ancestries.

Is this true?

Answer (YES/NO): NO